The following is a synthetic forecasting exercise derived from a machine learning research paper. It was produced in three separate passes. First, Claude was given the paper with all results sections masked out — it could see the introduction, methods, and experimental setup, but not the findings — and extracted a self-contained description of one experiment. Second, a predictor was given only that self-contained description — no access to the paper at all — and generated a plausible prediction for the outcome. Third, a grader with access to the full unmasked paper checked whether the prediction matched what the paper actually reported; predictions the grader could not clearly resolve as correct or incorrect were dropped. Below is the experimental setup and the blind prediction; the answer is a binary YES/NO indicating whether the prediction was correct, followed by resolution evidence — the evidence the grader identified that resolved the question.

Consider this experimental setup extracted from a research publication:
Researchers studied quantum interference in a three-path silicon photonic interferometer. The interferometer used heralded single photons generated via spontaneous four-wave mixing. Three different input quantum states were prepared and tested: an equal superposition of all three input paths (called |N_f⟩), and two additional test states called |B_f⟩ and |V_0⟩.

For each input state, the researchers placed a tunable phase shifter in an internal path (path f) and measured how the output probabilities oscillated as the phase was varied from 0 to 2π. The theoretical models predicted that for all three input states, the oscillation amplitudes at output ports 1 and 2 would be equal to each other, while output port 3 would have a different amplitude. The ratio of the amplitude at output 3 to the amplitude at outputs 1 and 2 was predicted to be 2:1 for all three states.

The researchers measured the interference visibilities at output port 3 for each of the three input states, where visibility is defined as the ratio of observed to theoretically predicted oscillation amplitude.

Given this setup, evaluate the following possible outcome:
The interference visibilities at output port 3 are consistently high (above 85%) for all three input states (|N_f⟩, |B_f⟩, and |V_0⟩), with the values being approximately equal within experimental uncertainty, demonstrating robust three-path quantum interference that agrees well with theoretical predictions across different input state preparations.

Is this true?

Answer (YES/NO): NO